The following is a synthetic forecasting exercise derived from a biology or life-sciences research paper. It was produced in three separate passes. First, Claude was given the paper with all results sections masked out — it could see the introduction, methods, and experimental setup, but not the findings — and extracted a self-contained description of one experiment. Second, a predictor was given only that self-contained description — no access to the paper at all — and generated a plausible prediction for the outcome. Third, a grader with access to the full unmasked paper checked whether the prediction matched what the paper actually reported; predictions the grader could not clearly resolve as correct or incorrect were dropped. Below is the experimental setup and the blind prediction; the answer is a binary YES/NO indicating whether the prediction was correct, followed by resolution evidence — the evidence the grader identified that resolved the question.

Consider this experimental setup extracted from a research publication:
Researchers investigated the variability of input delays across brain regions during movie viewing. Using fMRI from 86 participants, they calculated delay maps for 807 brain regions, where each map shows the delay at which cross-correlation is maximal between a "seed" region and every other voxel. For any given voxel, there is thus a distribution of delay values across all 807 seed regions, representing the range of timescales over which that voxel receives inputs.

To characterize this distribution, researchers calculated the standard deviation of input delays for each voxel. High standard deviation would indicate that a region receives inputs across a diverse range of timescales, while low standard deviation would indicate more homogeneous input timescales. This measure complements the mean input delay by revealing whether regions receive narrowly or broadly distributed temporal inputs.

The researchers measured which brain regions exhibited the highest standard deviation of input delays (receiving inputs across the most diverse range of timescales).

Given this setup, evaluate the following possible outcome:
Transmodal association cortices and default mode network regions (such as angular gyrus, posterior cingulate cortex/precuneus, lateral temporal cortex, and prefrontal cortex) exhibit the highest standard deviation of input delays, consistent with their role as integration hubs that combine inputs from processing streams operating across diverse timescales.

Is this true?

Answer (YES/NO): NO